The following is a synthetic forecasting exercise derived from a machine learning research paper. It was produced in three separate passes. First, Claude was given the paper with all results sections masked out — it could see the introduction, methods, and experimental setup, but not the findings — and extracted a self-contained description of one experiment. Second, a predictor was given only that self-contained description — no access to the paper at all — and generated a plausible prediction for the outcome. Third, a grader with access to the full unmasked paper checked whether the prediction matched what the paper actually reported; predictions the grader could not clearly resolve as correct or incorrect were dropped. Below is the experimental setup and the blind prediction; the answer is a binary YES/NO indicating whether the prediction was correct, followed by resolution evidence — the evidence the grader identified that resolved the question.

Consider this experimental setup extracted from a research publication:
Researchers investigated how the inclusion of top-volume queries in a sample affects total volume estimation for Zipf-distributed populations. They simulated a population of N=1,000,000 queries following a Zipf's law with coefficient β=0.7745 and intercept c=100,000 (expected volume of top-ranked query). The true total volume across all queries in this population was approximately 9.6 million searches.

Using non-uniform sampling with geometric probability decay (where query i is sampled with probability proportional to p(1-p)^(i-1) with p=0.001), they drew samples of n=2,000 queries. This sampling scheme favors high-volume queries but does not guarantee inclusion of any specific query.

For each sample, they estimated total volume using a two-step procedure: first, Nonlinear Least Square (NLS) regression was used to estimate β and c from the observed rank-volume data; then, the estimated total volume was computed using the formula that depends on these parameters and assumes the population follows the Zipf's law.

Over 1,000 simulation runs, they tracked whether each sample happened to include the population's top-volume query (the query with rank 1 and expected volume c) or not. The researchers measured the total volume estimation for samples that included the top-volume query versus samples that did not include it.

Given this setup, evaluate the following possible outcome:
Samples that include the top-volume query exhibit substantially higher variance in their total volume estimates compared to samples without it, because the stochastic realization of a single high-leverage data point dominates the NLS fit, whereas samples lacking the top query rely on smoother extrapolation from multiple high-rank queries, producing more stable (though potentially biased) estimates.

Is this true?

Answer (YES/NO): NO